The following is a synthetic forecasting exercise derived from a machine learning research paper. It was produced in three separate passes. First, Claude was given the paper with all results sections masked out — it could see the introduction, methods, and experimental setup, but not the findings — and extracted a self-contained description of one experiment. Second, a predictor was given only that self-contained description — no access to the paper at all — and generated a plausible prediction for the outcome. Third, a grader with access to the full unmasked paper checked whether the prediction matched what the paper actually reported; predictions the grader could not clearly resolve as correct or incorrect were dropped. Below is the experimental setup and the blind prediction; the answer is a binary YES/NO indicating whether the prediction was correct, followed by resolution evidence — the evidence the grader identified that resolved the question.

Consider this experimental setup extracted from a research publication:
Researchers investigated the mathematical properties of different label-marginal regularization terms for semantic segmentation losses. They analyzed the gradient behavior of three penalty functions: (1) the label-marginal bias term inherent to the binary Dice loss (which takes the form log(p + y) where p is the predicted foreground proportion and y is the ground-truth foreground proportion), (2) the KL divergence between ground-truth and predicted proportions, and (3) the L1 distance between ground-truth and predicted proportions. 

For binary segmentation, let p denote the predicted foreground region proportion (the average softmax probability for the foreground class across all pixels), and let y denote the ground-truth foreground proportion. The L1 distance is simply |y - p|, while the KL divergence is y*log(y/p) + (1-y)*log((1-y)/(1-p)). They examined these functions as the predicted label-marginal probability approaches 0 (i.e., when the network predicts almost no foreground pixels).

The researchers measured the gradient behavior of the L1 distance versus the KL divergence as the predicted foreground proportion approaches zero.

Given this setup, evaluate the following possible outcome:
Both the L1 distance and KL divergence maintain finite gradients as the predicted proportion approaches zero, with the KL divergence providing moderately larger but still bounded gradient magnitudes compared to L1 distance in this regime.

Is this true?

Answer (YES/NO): NO